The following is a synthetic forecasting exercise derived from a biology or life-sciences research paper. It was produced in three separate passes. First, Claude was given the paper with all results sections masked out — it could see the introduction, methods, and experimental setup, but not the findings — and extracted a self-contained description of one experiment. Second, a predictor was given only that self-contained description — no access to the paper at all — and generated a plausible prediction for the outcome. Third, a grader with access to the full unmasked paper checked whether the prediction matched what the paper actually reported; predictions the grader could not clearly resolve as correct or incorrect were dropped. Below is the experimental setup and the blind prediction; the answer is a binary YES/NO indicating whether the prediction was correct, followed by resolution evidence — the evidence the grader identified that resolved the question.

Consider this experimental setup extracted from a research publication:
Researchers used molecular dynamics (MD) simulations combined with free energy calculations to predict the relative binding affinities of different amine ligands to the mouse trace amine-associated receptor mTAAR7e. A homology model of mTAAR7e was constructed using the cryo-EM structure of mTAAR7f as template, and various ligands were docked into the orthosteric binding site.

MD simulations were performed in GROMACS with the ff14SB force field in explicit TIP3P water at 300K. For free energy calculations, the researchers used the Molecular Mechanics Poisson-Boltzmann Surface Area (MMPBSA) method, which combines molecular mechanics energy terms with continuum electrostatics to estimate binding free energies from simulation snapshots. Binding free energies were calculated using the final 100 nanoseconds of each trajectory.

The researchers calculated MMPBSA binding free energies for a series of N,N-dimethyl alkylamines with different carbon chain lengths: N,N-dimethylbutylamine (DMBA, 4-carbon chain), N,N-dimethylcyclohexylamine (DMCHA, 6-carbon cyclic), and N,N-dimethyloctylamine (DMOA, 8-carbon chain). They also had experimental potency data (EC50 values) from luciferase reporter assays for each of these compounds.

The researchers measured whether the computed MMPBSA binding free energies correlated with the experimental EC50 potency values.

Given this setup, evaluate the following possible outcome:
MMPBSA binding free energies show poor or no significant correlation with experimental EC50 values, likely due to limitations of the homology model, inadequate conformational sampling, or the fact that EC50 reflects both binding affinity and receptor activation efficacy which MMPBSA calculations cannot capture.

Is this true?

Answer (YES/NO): NO